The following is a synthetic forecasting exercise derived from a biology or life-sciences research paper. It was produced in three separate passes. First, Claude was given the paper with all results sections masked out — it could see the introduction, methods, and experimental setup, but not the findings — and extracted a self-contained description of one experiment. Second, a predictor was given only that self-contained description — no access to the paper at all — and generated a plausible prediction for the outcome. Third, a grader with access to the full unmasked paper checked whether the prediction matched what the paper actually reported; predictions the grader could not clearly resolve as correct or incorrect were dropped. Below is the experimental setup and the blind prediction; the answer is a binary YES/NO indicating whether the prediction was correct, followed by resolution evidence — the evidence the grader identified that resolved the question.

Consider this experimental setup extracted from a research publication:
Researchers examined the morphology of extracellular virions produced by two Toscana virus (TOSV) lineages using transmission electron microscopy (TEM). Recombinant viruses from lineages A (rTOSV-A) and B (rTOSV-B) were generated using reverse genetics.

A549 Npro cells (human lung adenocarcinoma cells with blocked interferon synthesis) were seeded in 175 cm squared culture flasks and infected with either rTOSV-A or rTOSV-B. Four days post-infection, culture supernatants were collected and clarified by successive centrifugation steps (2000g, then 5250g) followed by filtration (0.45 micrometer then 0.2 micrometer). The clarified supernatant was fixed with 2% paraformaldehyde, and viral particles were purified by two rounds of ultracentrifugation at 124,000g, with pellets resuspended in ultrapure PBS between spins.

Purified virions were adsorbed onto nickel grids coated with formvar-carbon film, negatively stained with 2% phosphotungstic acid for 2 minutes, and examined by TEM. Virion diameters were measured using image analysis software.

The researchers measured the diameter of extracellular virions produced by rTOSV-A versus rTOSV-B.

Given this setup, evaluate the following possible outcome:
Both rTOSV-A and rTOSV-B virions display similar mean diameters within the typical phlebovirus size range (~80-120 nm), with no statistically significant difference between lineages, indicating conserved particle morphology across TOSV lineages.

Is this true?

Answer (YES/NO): NO